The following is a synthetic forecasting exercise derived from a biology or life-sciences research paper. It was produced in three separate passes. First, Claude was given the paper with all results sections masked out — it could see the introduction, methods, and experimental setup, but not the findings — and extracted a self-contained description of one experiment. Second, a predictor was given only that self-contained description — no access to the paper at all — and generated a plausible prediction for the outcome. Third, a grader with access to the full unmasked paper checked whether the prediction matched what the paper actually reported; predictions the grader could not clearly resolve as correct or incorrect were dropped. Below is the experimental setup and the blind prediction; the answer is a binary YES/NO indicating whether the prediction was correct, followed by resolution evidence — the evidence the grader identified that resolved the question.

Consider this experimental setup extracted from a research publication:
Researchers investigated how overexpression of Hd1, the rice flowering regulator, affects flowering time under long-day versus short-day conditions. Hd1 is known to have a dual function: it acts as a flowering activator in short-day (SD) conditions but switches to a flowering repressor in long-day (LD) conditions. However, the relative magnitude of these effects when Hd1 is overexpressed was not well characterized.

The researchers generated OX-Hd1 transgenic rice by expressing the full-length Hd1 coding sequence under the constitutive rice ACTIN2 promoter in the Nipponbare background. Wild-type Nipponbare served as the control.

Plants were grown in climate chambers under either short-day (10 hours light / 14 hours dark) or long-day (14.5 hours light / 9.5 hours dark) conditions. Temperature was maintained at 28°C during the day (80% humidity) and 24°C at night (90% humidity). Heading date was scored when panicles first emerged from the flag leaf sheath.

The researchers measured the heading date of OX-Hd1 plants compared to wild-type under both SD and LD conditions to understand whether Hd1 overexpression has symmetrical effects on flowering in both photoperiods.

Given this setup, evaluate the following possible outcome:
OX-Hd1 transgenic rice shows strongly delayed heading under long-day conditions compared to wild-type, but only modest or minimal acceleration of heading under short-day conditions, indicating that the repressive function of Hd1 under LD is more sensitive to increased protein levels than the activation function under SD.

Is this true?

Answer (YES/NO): NO